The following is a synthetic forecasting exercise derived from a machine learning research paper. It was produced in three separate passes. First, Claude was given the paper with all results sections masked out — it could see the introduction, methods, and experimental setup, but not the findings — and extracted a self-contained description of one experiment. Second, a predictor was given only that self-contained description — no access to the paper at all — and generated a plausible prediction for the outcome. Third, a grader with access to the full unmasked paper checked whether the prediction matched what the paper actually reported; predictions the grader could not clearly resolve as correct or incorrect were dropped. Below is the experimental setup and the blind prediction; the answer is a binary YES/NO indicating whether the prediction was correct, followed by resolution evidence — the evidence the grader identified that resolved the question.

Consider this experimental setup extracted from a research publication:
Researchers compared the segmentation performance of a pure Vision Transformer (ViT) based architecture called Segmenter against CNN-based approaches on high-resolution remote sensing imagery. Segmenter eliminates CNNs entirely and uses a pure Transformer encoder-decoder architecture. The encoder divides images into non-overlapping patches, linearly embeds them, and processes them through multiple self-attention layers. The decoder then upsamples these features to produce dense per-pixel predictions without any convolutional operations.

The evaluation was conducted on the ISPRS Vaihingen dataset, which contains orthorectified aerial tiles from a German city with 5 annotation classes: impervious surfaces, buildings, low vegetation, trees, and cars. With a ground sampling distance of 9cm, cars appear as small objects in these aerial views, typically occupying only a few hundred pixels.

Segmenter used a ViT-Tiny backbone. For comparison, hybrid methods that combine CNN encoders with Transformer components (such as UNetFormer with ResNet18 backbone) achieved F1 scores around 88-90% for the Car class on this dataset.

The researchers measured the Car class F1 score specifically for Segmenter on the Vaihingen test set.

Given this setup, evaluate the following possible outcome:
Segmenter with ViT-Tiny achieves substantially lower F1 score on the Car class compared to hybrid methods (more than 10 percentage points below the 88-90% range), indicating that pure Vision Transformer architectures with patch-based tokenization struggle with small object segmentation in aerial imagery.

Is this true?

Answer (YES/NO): YES